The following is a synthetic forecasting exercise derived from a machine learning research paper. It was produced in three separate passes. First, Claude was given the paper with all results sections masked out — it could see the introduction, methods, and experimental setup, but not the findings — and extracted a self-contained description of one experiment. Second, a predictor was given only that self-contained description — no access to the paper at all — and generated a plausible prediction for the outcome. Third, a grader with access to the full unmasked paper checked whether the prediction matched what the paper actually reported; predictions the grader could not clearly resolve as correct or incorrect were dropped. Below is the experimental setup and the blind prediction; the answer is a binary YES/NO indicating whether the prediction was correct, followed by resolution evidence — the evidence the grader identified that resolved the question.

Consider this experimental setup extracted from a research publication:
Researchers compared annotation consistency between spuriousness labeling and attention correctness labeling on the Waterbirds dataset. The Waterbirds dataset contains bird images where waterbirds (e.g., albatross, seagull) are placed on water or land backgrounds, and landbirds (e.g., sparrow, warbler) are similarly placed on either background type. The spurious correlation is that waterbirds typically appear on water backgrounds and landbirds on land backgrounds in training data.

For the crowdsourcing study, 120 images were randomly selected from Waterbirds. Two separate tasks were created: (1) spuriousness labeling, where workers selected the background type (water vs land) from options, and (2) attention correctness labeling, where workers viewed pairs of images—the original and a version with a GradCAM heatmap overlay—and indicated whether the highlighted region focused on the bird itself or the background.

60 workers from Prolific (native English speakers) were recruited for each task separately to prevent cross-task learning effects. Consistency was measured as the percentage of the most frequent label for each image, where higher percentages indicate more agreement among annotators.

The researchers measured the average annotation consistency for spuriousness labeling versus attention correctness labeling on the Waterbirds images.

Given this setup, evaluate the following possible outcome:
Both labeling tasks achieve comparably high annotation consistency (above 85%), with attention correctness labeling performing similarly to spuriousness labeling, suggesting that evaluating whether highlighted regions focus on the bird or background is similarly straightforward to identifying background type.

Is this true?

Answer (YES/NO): NO